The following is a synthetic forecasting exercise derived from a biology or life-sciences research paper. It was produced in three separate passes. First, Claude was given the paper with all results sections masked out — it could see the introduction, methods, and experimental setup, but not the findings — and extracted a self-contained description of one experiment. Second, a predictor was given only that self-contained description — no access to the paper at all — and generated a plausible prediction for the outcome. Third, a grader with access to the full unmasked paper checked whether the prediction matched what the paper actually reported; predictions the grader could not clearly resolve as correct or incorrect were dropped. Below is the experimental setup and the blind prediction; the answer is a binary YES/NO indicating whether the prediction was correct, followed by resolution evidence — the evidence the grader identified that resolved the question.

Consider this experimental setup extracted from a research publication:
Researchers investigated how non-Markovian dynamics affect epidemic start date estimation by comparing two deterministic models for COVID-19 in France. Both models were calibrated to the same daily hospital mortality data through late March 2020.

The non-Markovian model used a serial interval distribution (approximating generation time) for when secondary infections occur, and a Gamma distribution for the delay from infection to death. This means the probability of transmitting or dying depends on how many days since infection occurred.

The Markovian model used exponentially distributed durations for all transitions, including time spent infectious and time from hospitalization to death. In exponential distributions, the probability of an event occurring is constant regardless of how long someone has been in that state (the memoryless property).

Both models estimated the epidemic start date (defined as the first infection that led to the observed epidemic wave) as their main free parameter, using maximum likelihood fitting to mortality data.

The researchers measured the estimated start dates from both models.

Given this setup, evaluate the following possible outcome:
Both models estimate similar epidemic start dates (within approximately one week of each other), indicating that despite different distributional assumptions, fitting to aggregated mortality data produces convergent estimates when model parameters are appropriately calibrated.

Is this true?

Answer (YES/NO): YES